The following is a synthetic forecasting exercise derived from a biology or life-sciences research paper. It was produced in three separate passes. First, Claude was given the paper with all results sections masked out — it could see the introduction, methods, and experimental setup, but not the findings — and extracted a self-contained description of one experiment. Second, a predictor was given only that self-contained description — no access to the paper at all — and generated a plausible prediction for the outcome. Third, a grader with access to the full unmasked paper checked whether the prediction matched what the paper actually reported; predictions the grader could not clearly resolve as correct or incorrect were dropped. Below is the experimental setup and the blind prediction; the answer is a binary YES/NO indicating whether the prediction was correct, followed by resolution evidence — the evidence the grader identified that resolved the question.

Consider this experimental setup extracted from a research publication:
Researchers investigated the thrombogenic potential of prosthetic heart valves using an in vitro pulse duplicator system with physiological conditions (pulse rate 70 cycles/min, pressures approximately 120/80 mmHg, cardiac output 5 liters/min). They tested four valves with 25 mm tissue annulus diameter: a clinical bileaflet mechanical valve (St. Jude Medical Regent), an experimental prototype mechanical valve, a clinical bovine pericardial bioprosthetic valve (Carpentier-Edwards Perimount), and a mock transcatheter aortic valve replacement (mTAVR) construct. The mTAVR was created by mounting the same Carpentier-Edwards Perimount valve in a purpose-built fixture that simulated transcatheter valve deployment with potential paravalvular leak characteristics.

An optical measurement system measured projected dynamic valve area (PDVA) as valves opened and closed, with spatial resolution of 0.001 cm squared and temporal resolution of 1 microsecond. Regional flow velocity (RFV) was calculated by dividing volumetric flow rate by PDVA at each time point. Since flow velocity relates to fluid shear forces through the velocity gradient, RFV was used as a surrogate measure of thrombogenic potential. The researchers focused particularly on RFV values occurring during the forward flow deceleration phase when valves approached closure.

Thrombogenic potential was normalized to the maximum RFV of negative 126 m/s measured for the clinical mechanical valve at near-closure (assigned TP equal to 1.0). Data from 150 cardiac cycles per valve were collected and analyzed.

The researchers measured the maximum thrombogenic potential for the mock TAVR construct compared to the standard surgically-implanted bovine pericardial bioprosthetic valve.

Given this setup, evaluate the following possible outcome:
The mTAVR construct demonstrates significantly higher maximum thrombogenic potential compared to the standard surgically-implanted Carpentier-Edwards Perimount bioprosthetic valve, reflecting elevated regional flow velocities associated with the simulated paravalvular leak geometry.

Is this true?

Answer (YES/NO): YES